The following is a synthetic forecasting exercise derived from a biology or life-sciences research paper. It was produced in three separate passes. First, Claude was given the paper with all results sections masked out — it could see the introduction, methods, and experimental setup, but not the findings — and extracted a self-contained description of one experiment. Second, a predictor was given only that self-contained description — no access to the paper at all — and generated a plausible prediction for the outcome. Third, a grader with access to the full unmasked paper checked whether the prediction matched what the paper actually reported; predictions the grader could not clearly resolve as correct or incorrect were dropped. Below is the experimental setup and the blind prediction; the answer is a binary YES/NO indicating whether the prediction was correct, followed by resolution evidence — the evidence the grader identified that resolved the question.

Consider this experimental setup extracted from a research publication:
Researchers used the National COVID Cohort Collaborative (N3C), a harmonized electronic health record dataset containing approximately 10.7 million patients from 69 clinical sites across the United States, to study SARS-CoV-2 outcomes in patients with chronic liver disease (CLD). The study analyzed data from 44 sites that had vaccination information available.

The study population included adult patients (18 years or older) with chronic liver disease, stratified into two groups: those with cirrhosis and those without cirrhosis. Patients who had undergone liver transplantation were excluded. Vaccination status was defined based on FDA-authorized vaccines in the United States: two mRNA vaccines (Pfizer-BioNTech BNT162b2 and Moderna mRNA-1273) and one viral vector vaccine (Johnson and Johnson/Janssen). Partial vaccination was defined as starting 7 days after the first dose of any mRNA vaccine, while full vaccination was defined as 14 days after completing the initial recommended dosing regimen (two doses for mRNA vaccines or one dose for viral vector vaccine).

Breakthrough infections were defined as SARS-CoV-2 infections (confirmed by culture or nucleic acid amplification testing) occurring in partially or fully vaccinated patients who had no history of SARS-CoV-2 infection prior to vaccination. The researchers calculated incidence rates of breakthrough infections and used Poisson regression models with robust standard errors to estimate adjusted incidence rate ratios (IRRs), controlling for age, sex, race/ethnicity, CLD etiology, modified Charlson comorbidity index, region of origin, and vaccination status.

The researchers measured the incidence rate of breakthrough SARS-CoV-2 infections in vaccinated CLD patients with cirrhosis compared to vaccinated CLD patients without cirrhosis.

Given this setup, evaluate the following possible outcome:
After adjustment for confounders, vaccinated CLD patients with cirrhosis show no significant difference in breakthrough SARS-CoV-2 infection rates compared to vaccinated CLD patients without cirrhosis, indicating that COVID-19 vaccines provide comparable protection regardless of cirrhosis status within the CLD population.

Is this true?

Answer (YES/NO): YES